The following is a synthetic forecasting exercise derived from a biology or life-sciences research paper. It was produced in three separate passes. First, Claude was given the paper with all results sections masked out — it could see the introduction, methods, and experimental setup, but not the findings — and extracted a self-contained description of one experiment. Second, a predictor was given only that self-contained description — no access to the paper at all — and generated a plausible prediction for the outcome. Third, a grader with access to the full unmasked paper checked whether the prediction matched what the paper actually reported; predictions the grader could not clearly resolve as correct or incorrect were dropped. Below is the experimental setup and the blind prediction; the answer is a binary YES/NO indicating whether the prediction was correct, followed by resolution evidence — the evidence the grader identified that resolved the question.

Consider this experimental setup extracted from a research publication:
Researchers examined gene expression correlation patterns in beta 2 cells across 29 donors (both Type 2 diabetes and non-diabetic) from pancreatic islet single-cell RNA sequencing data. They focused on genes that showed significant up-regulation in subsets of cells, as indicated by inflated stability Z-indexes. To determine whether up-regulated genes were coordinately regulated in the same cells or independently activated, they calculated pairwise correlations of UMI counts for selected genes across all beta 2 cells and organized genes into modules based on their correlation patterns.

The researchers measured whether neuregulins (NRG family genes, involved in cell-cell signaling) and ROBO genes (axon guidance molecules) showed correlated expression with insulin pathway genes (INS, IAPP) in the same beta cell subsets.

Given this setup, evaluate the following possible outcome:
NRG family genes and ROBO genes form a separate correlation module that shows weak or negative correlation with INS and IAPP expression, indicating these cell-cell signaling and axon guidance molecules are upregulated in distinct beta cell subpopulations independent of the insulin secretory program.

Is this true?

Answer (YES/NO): YES